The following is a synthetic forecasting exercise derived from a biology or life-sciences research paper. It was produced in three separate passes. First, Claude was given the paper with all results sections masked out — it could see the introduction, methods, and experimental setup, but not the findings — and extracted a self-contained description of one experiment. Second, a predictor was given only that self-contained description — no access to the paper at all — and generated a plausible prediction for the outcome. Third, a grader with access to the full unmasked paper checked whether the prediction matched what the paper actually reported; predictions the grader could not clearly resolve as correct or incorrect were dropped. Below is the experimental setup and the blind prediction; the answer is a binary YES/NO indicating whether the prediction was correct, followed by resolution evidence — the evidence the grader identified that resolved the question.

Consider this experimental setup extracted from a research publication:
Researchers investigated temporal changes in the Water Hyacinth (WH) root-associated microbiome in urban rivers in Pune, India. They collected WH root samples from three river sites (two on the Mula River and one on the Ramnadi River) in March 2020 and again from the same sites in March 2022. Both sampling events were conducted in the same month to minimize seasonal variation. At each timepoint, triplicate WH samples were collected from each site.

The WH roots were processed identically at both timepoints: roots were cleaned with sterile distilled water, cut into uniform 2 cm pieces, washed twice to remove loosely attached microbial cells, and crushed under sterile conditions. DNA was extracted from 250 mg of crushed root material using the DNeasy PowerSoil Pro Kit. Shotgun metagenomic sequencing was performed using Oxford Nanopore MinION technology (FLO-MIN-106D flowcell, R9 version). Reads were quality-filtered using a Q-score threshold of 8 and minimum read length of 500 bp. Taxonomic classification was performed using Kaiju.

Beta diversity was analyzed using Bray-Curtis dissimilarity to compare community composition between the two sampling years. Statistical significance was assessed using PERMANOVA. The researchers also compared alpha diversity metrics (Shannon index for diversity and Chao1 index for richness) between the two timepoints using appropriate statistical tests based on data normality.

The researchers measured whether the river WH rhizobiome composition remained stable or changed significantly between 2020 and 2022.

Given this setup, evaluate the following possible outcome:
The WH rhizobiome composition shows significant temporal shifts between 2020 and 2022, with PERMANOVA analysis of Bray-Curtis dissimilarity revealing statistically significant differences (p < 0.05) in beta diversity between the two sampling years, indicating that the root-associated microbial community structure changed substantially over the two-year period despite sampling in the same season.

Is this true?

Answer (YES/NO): YES